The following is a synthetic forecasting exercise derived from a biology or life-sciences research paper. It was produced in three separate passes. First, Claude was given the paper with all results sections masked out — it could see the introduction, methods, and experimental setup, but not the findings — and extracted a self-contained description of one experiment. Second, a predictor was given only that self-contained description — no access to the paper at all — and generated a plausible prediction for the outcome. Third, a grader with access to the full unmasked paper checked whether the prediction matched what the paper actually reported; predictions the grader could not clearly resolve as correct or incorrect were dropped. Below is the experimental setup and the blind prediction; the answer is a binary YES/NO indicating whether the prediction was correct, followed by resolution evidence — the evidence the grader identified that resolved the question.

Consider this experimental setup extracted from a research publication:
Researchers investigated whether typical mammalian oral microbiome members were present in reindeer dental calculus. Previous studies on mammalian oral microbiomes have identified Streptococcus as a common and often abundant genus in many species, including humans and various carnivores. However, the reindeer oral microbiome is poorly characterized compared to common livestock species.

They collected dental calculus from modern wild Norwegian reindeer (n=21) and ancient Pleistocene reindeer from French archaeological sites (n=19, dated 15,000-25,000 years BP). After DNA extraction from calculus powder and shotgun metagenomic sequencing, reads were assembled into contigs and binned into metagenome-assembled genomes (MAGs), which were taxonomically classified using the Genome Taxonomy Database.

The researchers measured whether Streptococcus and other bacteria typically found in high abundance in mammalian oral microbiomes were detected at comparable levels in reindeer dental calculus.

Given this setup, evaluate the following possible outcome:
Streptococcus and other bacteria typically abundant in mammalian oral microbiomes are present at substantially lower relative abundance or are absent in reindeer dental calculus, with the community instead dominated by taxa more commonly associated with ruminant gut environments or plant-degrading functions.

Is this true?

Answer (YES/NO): YES